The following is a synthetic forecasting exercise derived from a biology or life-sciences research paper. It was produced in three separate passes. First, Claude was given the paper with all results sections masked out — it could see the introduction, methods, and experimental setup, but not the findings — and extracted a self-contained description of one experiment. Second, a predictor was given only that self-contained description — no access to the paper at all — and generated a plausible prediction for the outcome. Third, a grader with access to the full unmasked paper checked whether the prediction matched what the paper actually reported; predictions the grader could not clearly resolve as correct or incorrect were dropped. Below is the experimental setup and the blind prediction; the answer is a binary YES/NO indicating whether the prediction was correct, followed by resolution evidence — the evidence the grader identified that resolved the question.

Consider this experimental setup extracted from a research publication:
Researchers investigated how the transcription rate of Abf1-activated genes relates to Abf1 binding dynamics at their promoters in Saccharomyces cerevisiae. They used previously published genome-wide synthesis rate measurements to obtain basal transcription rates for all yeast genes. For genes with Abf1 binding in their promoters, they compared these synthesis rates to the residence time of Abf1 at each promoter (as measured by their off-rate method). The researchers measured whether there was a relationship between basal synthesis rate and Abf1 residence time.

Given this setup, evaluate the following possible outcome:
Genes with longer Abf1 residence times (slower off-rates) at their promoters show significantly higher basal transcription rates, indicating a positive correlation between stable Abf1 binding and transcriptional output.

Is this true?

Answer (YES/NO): NO